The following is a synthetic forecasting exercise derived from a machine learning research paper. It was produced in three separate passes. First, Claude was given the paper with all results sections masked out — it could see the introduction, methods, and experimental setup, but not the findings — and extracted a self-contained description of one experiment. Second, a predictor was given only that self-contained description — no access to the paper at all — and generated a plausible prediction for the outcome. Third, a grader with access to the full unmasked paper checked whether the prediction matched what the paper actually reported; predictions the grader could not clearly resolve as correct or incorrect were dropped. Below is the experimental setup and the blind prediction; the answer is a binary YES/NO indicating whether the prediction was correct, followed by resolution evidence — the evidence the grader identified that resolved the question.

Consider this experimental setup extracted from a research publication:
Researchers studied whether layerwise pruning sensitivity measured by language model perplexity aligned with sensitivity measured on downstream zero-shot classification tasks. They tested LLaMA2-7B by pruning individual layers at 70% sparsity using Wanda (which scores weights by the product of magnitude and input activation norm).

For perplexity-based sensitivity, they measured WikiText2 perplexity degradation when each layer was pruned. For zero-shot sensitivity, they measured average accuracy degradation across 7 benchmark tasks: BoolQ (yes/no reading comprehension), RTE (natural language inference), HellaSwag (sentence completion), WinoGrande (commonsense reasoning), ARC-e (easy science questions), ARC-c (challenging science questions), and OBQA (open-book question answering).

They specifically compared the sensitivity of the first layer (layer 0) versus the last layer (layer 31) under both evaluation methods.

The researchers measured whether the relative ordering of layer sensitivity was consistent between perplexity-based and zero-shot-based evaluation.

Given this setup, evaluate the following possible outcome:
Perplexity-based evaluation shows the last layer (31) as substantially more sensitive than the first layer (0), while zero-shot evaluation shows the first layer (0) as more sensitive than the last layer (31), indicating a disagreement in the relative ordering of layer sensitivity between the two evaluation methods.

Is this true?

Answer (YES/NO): NO